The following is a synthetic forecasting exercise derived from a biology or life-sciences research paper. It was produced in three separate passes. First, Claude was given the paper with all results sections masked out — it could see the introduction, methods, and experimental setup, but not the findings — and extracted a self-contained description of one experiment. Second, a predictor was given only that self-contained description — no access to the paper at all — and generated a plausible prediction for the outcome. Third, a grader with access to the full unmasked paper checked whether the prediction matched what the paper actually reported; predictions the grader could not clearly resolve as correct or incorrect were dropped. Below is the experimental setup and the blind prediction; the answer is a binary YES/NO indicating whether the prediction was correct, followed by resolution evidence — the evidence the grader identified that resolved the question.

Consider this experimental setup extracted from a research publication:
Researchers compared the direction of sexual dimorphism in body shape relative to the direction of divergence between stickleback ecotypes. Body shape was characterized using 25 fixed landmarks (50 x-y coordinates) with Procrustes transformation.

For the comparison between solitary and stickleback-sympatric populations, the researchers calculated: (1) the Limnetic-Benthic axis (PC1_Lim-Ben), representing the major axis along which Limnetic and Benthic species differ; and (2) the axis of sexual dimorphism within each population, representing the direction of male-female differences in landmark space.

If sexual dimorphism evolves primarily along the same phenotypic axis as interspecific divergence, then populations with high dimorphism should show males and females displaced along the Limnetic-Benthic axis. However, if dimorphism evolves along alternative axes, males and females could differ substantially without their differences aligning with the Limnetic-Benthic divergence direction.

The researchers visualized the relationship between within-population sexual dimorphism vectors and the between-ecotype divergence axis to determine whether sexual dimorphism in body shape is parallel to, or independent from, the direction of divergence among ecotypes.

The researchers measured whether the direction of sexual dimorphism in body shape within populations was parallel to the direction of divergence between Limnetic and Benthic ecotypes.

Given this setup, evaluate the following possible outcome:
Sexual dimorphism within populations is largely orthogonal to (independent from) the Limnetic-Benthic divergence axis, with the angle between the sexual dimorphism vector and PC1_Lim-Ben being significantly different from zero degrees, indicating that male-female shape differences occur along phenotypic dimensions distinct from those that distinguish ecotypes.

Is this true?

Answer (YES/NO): YES